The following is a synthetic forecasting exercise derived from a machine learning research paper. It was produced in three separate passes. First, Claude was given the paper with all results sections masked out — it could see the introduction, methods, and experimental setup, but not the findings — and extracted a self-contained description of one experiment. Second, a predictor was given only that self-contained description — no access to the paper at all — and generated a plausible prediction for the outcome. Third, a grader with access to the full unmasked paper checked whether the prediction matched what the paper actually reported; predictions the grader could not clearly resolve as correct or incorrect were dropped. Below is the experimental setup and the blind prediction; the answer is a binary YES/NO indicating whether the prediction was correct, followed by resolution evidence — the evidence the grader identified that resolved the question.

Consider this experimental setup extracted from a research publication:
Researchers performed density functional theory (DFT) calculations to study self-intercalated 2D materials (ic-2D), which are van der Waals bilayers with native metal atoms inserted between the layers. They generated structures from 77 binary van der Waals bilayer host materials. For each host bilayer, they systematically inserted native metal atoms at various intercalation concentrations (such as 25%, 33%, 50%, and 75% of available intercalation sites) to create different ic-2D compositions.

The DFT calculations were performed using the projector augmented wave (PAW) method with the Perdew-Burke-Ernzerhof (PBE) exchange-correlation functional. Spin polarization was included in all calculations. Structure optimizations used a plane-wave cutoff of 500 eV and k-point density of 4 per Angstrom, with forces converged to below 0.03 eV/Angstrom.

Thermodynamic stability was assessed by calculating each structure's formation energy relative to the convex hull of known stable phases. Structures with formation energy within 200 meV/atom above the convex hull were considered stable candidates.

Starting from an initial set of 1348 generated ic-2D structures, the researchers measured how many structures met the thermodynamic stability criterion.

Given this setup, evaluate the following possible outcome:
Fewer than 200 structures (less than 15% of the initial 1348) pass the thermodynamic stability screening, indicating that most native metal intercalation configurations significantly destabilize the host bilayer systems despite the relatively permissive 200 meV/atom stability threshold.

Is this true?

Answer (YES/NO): YES